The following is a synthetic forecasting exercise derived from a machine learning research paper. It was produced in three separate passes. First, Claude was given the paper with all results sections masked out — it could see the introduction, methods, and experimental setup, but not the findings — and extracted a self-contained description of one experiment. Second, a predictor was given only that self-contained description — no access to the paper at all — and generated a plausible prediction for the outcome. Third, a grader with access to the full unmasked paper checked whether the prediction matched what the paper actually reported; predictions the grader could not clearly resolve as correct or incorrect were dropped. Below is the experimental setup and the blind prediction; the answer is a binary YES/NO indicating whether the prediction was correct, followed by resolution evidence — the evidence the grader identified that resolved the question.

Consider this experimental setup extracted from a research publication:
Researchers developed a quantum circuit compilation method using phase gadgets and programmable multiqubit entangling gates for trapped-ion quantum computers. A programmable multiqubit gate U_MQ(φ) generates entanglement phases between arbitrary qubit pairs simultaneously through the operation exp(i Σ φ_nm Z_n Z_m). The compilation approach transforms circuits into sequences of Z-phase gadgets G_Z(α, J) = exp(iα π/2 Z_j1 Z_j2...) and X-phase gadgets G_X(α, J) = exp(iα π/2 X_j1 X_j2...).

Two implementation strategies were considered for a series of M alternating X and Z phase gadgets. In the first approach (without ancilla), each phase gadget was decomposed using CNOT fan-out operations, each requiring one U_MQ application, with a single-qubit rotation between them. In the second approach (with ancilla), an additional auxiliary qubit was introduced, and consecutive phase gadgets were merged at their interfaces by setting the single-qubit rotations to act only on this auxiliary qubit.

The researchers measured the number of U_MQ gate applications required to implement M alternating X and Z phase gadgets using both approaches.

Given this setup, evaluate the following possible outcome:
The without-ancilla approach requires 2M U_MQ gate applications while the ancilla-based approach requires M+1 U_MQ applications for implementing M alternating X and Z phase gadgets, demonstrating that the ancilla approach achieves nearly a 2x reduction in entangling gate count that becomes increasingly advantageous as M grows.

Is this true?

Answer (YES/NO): YES